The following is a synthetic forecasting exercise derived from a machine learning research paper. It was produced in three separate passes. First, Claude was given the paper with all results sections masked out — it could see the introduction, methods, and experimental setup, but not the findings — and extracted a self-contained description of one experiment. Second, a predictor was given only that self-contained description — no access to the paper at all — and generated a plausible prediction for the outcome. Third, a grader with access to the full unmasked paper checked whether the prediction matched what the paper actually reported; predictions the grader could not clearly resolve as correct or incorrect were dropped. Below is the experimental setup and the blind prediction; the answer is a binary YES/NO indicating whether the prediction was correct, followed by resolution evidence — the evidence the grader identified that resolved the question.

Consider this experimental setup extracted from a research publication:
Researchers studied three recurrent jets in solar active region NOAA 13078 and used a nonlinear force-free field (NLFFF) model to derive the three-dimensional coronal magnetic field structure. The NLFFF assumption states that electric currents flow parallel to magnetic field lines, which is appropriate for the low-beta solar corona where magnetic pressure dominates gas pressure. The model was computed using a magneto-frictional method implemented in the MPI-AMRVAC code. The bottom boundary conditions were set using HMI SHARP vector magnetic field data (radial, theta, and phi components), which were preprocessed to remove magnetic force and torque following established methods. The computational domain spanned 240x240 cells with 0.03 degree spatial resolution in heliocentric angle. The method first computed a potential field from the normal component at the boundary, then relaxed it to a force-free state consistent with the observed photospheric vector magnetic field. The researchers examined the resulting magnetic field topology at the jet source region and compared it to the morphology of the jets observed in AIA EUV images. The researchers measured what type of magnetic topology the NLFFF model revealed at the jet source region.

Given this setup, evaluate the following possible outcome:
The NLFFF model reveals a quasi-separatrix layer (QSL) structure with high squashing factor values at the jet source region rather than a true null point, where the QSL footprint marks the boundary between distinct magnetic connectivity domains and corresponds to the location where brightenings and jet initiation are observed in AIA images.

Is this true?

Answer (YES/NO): NO